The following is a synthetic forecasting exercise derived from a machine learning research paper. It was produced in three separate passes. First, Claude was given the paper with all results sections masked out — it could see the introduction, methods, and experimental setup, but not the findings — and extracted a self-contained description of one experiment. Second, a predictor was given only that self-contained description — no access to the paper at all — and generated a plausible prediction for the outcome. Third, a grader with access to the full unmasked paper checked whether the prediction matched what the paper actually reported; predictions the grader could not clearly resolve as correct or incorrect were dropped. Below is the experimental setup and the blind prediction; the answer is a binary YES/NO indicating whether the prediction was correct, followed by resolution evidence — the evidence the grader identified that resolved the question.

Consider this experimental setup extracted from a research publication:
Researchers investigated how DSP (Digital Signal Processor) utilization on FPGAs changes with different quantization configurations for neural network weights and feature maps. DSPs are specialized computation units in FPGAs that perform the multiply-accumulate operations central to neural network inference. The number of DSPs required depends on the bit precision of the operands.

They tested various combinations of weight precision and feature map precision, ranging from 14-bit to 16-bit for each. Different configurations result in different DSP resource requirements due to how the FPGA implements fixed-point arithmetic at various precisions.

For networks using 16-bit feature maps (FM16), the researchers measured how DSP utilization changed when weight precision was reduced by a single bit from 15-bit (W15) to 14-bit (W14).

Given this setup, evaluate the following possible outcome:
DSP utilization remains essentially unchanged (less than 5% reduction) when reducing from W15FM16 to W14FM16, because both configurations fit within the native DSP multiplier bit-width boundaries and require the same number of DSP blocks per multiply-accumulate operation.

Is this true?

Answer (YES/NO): NO